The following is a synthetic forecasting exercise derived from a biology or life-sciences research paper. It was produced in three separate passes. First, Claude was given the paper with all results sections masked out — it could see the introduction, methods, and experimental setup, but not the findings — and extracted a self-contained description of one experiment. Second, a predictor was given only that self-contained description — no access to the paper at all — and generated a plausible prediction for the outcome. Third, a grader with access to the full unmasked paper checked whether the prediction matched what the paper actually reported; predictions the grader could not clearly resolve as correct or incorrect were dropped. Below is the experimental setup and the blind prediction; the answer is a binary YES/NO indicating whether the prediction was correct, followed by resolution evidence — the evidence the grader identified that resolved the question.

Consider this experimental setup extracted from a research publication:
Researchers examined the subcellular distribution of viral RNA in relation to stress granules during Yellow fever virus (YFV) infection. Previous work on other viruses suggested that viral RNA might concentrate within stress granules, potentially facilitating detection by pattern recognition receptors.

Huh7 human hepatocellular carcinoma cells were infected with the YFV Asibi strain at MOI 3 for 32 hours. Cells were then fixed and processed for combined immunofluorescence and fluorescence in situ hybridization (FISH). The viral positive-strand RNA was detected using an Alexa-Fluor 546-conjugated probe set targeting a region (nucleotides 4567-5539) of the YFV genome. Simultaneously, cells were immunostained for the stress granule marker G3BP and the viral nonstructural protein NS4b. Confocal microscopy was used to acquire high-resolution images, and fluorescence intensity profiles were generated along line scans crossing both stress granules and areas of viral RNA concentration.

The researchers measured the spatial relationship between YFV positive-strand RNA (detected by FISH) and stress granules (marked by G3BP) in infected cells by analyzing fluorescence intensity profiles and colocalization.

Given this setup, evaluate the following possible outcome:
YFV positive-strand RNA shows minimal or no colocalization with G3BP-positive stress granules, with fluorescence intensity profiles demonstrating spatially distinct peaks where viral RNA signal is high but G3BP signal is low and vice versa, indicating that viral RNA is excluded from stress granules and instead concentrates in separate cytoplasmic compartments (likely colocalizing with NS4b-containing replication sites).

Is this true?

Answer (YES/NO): YES